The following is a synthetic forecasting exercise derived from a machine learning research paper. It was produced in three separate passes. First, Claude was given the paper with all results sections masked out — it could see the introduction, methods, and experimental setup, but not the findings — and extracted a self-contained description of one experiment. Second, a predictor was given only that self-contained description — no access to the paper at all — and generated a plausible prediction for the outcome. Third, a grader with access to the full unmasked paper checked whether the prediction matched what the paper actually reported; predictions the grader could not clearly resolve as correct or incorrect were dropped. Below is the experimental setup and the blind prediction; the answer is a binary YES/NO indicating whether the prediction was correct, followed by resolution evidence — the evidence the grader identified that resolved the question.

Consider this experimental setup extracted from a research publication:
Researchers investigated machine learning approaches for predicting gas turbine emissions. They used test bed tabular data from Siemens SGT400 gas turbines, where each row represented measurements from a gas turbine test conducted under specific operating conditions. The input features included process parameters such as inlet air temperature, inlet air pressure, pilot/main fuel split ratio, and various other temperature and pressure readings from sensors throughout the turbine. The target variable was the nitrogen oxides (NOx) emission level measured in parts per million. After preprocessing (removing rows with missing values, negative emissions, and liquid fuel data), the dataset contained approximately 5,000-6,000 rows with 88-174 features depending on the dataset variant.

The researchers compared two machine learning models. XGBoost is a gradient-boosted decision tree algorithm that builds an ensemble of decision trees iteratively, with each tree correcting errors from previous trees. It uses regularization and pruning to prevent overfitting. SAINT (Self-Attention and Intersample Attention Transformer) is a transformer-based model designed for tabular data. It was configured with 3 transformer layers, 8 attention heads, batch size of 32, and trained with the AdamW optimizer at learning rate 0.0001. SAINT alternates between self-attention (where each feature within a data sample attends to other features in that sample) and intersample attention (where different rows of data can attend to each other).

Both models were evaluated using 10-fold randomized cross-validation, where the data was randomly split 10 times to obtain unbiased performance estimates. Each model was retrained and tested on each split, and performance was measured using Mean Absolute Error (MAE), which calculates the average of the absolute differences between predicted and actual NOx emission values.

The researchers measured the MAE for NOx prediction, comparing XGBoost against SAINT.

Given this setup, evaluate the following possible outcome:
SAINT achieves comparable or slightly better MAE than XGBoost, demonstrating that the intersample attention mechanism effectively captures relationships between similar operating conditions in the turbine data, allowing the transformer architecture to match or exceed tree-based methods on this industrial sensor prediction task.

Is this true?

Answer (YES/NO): NO